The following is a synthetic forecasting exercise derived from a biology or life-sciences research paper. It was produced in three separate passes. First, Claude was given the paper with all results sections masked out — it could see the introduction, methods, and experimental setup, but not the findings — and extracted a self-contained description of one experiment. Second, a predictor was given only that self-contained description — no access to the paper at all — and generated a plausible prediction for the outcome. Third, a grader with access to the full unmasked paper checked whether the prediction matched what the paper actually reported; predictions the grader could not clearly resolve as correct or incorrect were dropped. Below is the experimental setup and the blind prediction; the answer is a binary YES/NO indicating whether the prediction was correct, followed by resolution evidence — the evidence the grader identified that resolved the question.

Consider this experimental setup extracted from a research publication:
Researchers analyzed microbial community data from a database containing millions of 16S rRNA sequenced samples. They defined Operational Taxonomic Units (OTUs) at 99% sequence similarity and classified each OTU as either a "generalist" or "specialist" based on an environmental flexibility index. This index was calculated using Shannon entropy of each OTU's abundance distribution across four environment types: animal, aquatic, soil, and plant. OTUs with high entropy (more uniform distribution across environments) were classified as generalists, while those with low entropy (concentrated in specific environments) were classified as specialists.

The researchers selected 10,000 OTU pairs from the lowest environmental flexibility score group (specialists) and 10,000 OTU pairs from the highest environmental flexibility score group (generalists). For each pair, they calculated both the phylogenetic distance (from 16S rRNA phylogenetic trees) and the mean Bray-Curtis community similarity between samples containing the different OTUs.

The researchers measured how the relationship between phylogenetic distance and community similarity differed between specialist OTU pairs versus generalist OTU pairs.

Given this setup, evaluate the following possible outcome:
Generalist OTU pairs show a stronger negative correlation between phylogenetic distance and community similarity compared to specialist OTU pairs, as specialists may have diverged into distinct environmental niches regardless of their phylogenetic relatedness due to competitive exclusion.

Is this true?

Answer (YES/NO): NO